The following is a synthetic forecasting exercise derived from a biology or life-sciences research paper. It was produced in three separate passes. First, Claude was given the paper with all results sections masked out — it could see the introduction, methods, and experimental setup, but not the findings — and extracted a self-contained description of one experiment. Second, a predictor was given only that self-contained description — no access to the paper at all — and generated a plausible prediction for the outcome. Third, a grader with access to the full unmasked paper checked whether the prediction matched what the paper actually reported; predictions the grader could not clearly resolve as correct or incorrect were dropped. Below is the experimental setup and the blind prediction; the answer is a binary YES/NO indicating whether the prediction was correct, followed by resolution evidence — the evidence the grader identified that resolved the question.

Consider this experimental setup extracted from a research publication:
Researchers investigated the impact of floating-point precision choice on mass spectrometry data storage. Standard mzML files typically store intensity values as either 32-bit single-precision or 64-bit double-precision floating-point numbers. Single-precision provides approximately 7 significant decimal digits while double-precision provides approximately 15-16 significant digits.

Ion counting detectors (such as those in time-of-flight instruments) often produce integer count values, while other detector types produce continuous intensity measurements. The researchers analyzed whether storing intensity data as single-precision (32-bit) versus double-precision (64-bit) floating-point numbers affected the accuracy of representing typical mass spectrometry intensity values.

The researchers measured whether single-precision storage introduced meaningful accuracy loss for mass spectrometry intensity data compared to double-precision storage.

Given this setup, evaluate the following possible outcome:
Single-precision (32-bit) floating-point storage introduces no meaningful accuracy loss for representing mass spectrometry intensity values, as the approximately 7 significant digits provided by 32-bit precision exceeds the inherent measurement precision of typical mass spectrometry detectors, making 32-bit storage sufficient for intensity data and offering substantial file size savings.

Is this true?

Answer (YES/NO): YES